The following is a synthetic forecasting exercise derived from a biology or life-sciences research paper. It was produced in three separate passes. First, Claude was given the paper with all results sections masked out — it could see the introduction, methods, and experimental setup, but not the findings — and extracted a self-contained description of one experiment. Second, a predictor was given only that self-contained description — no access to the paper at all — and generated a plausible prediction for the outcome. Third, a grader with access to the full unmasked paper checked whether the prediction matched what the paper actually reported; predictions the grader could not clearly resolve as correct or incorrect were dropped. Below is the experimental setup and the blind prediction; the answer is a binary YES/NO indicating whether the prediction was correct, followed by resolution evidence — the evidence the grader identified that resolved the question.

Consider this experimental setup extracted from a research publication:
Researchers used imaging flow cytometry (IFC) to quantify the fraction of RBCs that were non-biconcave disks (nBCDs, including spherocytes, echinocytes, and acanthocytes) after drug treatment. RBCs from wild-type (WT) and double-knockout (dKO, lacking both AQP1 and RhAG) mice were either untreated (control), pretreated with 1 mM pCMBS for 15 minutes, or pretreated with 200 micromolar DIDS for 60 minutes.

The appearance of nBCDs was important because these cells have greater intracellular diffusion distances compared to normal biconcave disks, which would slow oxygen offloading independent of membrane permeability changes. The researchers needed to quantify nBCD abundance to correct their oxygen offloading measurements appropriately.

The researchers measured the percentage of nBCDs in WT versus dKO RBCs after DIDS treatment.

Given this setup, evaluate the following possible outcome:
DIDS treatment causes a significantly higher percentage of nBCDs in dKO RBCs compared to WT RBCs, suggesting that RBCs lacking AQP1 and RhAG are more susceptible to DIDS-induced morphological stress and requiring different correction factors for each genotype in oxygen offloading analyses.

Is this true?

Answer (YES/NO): NO